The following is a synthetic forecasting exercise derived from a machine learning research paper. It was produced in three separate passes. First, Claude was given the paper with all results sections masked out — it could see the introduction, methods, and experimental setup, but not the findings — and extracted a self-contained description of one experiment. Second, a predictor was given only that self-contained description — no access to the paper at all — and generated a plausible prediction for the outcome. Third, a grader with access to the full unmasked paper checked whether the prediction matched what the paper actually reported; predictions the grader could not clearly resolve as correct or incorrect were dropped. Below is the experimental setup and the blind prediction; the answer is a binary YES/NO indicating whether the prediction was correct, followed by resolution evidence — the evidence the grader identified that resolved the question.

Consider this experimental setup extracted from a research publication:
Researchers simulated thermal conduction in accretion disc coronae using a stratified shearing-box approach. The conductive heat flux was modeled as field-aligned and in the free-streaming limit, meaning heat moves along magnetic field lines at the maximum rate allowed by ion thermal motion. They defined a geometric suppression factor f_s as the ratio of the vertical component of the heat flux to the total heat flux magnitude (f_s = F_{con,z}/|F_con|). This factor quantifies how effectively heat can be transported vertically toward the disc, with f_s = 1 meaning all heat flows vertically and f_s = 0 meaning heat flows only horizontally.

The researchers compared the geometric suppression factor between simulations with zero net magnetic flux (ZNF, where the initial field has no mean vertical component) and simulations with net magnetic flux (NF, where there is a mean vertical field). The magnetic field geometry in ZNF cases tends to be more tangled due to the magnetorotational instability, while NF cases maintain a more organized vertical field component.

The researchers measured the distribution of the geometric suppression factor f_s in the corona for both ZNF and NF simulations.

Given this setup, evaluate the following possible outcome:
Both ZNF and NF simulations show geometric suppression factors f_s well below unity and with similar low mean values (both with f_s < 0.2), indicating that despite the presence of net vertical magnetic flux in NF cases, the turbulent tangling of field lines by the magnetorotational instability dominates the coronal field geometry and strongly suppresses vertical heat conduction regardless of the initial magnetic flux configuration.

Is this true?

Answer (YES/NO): NO